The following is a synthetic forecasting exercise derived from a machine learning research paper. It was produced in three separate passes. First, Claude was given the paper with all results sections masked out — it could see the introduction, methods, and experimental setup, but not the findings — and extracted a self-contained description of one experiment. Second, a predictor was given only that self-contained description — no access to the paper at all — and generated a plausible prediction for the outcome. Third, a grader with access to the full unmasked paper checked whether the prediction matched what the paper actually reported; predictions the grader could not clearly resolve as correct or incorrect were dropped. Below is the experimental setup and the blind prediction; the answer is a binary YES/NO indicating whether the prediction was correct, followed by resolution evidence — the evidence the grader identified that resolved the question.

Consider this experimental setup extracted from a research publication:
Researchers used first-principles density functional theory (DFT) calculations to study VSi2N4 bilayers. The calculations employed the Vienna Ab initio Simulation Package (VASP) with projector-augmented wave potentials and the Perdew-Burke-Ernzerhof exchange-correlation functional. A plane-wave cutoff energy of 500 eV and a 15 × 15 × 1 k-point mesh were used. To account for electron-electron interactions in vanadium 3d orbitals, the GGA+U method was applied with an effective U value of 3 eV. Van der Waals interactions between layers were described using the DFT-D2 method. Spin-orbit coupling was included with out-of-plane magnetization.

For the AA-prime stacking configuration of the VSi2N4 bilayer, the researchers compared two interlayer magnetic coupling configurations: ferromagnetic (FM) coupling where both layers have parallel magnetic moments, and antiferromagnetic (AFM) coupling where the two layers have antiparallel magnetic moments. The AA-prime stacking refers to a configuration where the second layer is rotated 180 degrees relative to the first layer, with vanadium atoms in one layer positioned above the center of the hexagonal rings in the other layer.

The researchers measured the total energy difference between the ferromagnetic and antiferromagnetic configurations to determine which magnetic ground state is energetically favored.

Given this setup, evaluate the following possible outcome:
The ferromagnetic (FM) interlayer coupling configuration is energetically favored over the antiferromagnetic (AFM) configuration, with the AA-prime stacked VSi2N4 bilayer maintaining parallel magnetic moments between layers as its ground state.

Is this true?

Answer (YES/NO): NO